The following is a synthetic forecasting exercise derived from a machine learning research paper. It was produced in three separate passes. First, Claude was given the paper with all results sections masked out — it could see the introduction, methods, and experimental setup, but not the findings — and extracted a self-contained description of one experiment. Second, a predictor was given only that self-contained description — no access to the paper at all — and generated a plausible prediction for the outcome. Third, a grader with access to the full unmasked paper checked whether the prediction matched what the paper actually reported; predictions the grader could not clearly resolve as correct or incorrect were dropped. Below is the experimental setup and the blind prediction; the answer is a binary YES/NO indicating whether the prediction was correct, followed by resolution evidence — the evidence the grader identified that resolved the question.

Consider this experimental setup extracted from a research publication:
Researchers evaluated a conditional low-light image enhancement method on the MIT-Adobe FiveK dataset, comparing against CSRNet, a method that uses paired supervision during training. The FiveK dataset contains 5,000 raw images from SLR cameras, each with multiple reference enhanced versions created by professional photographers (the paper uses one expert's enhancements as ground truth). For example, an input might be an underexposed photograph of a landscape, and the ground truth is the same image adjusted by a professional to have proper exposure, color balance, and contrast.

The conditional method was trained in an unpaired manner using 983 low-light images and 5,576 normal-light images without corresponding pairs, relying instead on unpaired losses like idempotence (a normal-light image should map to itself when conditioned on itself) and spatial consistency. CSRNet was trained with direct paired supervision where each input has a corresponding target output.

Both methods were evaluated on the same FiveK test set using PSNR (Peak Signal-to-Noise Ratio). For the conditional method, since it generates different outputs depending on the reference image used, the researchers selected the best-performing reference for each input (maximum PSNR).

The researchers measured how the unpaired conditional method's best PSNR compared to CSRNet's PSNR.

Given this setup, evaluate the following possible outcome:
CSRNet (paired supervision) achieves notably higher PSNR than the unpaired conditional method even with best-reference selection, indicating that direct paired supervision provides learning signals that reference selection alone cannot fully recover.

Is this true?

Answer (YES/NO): YES